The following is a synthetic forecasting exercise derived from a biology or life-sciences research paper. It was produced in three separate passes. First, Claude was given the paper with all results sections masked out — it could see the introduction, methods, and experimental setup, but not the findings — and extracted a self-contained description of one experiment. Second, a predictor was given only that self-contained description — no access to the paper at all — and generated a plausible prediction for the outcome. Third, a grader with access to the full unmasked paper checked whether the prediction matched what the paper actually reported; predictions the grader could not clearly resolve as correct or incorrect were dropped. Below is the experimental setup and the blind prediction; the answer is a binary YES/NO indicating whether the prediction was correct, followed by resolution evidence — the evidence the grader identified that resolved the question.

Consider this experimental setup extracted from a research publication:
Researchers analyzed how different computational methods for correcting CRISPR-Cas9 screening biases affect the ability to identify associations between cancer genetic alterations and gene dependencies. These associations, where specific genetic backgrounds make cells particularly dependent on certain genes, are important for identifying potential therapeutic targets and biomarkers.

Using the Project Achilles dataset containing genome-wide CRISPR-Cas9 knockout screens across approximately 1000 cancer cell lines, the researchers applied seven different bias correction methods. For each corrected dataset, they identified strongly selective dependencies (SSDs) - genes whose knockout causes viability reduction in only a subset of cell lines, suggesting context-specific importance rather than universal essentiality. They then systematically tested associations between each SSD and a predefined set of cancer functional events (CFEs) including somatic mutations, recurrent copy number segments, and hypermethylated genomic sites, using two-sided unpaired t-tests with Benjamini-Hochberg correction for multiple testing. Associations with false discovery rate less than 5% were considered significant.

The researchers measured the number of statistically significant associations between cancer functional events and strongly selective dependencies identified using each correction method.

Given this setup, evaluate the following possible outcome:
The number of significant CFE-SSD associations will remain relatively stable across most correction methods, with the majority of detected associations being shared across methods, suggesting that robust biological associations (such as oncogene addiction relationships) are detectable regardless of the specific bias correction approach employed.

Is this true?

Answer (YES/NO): NO